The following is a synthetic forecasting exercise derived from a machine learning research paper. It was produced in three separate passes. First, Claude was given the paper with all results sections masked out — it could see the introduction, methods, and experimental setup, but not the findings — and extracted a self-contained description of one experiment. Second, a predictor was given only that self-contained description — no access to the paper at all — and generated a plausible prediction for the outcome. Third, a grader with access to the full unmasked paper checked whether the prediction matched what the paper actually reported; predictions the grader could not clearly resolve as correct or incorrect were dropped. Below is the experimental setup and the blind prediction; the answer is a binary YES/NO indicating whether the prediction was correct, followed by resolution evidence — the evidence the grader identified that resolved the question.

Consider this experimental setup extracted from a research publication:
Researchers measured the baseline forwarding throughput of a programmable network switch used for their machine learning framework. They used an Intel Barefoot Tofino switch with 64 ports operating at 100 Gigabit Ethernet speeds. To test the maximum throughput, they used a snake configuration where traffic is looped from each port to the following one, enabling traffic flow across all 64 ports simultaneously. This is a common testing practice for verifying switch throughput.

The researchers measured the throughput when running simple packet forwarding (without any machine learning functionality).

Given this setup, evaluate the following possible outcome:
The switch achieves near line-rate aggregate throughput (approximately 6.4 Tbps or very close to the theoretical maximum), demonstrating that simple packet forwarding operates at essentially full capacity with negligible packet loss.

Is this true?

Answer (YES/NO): YES